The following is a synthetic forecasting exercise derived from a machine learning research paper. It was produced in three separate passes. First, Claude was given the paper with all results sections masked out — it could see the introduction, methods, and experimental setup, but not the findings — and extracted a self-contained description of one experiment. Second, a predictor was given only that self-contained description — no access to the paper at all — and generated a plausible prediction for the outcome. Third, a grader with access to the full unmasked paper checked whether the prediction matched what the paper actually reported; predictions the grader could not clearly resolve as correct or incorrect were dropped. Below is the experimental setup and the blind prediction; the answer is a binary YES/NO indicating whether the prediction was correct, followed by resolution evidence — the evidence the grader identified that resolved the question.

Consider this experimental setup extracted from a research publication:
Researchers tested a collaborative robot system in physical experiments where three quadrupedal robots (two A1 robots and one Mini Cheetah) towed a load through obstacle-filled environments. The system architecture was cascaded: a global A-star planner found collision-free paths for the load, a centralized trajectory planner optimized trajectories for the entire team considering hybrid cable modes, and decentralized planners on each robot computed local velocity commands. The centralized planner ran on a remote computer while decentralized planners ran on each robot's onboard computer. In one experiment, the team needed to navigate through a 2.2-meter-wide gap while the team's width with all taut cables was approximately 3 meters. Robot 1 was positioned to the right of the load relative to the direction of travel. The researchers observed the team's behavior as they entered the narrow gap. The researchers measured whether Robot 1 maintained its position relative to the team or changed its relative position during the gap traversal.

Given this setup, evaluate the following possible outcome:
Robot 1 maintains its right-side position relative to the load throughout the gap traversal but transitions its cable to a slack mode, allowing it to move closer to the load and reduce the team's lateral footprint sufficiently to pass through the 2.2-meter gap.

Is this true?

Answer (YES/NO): NO